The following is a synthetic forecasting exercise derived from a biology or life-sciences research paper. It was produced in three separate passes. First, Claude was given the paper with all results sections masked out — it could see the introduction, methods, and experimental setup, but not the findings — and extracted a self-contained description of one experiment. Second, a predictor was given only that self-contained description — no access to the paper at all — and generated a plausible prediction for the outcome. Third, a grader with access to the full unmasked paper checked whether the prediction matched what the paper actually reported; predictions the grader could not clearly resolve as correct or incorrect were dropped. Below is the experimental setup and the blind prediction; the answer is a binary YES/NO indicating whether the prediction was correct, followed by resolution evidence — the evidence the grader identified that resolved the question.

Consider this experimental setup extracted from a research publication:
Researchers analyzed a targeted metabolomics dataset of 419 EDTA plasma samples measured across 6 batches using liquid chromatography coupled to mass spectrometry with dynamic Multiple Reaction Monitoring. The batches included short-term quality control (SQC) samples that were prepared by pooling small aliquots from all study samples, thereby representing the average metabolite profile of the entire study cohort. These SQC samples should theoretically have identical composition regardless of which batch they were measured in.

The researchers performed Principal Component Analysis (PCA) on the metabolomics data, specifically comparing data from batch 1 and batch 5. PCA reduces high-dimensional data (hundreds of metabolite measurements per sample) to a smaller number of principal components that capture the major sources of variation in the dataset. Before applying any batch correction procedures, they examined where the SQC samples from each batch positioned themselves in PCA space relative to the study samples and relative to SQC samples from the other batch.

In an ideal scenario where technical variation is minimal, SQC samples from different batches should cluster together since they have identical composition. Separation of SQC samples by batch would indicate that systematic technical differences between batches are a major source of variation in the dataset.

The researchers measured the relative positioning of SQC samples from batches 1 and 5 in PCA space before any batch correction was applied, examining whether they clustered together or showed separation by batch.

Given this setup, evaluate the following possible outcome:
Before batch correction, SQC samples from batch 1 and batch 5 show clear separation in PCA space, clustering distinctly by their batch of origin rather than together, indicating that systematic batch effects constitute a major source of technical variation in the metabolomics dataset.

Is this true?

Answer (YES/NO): YES